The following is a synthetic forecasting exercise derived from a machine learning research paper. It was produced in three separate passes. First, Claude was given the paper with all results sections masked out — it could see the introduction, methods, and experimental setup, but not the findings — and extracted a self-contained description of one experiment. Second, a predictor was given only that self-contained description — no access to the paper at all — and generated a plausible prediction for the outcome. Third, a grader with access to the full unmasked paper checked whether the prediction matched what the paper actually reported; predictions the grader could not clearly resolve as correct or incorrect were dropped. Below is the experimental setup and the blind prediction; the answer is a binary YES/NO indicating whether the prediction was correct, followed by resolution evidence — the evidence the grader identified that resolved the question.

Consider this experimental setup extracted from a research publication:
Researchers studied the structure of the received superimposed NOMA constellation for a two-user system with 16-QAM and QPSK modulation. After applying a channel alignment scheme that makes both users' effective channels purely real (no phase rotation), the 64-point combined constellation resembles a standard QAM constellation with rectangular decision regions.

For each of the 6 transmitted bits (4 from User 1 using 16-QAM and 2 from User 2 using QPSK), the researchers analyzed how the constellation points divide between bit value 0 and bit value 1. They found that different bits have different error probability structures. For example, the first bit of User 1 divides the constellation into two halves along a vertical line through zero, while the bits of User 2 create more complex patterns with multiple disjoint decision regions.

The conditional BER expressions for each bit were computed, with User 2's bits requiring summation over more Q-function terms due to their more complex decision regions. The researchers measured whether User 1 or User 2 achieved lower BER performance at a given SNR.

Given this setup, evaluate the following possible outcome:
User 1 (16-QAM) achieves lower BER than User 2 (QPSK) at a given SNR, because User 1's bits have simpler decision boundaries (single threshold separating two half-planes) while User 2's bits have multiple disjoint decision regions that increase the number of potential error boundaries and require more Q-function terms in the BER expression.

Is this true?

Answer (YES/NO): YES